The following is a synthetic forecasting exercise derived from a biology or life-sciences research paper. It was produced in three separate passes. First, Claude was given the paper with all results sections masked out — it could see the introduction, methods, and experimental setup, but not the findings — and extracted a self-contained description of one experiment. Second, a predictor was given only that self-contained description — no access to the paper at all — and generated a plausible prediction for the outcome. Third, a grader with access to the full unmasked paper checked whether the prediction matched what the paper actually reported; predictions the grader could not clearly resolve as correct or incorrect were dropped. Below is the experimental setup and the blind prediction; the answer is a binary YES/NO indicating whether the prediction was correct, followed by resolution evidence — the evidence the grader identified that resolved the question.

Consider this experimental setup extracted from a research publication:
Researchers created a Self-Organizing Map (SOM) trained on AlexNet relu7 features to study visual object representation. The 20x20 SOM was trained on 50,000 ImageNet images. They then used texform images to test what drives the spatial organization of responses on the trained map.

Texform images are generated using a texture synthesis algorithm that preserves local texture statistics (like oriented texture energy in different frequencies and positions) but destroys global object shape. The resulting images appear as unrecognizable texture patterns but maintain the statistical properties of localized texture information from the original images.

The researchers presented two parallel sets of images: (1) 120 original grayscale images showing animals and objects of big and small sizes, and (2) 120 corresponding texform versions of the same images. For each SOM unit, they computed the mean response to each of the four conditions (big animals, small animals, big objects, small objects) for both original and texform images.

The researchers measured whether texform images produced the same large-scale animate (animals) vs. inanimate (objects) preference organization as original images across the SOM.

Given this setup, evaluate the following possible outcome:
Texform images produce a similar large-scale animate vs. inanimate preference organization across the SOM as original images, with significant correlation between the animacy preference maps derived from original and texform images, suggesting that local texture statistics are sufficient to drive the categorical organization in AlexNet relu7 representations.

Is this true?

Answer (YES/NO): YES